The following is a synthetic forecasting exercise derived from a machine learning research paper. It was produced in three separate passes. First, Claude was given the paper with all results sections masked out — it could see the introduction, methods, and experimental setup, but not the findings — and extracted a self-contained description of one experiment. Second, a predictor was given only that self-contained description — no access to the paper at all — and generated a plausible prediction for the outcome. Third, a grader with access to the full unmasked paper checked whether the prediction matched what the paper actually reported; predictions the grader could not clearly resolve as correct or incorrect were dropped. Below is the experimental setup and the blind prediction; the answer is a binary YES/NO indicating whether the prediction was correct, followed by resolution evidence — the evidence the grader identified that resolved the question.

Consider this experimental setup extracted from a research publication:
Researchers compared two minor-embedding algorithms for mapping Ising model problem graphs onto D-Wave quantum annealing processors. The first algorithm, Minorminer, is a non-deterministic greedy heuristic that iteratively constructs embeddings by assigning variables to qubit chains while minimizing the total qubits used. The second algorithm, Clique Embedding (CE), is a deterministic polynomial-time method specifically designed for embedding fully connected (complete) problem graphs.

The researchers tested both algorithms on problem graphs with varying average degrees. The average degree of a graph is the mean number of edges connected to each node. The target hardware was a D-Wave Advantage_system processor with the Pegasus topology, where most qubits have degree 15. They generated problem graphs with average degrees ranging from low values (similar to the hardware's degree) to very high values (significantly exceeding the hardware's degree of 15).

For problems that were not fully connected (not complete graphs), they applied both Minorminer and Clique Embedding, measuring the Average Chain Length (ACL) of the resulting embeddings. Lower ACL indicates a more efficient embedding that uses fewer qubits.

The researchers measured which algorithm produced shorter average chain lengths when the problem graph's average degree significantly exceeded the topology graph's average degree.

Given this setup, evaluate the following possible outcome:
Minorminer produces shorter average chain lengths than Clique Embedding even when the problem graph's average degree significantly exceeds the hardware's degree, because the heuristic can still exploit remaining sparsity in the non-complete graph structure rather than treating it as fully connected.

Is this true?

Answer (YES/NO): NO